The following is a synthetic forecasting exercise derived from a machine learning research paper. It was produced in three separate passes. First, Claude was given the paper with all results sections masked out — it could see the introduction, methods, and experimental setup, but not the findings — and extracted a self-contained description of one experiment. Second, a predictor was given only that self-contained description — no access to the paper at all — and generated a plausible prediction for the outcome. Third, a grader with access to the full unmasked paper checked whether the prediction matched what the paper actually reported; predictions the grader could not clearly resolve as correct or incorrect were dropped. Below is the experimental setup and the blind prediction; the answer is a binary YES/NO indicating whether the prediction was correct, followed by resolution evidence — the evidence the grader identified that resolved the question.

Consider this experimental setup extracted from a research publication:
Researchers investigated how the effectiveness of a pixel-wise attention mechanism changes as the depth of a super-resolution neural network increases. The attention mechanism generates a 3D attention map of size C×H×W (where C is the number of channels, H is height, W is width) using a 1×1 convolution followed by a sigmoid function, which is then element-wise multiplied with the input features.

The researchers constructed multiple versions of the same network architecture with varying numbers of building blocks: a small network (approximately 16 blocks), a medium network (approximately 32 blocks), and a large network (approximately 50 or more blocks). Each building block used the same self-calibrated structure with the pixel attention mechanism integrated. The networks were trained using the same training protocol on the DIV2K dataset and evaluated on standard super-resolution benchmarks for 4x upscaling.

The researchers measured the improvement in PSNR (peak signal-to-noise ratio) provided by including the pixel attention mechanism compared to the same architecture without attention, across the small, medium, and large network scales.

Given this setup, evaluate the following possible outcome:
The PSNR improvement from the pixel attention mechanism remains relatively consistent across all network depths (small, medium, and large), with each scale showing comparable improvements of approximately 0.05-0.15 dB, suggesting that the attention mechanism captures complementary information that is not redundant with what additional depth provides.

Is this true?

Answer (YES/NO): NO